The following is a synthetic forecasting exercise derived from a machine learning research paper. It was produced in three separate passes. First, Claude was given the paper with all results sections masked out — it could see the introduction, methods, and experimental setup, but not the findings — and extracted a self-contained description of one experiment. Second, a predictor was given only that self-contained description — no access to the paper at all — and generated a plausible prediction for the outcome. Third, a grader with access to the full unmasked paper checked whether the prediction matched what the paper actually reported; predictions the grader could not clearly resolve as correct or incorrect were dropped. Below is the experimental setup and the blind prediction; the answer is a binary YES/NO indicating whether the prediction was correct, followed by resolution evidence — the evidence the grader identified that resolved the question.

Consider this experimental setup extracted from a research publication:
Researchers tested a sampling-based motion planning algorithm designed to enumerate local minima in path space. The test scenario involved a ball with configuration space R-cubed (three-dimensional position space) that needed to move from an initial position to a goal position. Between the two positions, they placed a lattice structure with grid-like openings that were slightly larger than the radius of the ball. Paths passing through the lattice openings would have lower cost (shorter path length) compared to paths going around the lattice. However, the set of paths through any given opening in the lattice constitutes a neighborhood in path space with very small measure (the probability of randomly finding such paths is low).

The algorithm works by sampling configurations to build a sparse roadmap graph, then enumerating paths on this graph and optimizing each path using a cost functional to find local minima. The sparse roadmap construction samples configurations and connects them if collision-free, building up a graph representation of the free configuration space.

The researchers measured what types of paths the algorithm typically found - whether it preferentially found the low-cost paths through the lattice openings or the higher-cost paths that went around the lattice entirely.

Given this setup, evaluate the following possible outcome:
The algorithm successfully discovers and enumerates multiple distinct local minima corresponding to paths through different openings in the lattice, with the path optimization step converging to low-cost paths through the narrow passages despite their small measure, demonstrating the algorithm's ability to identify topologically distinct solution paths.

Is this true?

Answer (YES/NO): NO